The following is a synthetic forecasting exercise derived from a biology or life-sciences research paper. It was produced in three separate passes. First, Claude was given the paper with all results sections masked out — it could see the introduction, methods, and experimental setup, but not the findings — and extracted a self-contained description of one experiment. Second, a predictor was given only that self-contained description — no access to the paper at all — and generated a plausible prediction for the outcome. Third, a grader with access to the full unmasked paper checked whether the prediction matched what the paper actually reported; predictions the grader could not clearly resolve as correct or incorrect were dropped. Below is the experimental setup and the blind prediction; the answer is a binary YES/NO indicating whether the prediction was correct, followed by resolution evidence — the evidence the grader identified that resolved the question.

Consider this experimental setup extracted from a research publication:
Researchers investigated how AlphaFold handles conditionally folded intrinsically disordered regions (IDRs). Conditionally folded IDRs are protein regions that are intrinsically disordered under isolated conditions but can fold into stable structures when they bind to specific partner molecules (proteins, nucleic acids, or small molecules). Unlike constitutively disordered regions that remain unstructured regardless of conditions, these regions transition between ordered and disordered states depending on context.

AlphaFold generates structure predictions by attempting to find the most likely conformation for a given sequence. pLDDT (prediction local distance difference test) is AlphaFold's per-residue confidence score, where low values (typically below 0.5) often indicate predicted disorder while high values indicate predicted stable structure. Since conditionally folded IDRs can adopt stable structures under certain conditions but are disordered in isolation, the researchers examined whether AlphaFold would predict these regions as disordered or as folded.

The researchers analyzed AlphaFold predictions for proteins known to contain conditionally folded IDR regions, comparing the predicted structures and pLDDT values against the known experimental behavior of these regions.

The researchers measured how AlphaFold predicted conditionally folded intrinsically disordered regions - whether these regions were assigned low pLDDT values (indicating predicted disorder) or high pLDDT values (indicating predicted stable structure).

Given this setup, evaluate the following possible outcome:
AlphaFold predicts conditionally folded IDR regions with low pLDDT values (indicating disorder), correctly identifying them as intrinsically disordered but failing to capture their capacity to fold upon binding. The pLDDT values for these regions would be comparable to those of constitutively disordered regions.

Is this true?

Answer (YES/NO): NO